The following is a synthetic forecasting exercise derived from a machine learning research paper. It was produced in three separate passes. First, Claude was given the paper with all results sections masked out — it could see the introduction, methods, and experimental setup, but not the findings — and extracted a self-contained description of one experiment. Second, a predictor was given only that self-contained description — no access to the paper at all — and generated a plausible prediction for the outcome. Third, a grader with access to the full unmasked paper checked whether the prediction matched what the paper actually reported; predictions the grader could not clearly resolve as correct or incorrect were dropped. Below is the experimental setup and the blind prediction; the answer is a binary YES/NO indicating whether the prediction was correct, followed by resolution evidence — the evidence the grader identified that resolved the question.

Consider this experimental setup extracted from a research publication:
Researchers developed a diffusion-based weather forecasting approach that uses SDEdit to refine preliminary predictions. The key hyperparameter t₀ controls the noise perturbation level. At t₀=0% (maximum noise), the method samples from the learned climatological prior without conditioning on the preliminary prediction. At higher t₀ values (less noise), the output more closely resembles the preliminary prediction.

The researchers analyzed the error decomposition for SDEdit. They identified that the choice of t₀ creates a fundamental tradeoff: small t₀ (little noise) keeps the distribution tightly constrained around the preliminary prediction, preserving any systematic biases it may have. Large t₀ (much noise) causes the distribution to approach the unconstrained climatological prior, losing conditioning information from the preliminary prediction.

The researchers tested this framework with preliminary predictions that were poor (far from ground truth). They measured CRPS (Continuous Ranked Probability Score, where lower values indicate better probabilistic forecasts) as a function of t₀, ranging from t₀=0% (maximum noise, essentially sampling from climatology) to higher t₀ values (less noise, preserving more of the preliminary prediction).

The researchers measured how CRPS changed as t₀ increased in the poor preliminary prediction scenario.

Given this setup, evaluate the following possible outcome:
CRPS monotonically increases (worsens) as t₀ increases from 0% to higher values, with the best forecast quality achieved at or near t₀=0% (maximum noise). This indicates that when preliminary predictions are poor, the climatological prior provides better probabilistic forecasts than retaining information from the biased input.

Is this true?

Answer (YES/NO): YES